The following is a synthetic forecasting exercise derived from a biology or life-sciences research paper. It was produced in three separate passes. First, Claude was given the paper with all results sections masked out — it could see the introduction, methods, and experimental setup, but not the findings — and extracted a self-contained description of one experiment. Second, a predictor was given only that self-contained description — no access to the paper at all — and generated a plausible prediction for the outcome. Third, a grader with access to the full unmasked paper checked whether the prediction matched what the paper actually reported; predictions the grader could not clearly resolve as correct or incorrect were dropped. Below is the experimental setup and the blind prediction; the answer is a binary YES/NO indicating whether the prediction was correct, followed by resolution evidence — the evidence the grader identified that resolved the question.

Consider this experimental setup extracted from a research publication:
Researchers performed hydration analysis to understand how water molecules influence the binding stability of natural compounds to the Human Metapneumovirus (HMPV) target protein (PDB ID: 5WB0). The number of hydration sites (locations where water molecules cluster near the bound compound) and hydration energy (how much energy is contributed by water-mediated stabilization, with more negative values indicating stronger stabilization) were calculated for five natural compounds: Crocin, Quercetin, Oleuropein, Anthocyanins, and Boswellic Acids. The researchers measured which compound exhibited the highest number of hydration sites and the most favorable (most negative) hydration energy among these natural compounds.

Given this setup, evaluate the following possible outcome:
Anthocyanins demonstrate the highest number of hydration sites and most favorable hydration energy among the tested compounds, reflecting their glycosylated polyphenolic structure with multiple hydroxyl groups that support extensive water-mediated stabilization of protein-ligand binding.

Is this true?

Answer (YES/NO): NO